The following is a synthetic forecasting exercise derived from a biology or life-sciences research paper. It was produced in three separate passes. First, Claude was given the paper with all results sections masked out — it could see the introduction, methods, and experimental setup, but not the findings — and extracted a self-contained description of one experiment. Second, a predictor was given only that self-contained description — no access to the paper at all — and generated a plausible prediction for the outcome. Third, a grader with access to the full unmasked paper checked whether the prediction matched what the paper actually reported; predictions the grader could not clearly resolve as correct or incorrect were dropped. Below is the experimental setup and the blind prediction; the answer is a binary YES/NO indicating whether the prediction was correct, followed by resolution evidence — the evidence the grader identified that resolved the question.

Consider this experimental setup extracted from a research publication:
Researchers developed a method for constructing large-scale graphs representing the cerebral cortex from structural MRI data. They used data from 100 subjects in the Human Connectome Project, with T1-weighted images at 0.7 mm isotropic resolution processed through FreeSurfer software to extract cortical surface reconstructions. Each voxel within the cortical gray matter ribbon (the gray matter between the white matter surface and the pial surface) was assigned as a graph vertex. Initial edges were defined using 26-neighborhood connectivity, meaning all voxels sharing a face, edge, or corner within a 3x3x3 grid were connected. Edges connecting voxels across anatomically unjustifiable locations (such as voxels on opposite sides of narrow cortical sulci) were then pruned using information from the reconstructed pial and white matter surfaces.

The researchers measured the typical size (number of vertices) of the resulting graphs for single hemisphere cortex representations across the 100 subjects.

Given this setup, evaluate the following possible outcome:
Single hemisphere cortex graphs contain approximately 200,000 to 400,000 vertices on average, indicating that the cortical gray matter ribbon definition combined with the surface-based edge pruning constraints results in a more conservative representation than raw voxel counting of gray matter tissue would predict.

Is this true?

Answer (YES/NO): NO